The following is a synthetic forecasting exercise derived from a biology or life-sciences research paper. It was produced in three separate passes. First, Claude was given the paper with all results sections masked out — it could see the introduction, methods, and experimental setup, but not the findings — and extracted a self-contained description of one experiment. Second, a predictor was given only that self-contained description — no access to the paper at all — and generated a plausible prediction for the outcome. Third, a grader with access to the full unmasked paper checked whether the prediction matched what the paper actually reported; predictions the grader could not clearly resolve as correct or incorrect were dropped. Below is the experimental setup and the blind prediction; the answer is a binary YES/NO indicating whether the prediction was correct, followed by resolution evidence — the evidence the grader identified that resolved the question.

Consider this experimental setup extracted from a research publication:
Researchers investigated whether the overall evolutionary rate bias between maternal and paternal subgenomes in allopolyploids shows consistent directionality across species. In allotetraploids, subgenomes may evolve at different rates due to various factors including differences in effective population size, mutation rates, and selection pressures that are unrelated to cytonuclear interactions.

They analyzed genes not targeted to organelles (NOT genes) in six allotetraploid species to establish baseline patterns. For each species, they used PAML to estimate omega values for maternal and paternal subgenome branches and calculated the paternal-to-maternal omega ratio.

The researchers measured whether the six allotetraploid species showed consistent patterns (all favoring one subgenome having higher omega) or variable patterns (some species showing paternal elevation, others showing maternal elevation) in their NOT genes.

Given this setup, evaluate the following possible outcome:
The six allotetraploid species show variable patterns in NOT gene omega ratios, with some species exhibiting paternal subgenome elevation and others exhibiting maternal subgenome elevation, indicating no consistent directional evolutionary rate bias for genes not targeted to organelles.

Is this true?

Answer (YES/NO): YES